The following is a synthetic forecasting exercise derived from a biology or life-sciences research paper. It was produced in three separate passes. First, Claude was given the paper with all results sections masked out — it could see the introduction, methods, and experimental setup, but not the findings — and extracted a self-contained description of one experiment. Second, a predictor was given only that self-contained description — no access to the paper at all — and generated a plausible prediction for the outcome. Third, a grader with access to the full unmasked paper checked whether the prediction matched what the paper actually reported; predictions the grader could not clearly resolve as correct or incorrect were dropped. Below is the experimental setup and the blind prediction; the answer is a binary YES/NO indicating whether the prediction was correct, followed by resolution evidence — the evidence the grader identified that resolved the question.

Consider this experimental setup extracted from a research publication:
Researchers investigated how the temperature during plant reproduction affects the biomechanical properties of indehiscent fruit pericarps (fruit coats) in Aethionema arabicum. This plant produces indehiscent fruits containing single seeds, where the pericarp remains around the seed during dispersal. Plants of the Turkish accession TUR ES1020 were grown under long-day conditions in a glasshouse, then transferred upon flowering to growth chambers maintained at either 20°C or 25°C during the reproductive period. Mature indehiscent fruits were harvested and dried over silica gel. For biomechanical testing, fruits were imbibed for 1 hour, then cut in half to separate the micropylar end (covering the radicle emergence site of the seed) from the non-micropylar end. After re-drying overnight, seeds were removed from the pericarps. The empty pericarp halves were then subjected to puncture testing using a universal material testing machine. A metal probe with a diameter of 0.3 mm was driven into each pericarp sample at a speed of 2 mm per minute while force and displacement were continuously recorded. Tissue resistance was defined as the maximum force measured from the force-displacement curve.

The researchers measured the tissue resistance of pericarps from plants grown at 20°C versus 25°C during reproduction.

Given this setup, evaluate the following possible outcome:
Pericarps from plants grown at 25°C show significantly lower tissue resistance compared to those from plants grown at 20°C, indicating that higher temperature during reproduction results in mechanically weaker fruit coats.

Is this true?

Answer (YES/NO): NO